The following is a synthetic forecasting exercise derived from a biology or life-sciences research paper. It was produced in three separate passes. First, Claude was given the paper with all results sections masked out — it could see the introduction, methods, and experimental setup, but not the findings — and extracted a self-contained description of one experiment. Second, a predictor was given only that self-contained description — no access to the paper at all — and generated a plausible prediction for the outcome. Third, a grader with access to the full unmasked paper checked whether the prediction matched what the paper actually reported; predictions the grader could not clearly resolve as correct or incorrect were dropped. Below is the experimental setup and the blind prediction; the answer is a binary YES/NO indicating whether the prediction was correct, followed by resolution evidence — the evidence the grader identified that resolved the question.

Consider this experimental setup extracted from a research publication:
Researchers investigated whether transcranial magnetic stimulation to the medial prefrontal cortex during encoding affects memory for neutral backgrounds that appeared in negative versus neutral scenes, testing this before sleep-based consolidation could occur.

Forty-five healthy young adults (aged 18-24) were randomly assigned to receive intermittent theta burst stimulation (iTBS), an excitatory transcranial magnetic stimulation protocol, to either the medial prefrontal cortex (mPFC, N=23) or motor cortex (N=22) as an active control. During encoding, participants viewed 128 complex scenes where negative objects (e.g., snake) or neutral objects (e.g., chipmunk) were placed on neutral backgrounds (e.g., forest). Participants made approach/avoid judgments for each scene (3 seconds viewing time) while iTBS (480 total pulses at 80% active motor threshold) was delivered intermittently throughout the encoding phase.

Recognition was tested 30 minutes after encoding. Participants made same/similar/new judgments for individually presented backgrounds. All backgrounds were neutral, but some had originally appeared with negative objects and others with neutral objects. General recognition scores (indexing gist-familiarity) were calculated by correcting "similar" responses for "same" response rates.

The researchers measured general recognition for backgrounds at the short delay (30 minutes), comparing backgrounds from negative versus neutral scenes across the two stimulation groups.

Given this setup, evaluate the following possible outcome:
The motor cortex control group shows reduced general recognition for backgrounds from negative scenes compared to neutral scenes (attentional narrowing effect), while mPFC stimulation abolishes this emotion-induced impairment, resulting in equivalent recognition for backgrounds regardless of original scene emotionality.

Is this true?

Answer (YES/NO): NO